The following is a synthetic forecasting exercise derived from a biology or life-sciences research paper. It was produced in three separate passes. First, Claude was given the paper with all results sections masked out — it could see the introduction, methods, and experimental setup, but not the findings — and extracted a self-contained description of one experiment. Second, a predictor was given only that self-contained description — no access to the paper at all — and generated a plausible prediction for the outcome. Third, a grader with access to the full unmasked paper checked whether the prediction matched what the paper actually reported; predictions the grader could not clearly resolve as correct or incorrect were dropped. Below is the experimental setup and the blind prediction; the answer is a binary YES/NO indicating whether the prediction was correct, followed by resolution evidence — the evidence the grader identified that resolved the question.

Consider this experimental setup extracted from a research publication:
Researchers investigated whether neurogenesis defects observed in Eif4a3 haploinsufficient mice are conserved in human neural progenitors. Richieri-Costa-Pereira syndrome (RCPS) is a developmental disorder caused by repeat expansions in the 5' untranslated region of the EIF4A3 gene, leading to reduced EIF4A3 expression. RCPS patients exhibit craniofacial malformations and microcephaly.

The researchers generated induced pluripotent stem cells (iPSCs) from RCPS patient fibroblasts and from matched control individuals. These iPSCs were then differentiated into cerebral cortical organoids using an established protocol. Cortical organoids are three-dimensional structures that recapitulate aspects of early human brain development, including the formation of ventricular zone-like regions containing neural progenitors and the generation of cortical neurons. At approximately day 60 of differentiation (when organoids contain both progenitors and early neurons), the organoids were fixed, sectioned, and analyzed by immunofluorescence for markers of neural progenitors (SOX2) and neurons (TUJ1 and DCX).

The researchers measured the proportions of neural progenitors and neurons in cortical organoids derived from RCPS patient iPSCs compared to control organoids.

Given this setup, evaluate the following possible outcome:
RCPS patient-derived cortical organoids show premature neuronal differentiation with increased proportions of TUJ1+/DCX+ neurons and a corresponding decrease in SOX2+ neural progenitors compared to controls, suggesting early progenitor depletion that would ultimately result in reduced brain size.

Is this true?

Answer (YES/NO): YES